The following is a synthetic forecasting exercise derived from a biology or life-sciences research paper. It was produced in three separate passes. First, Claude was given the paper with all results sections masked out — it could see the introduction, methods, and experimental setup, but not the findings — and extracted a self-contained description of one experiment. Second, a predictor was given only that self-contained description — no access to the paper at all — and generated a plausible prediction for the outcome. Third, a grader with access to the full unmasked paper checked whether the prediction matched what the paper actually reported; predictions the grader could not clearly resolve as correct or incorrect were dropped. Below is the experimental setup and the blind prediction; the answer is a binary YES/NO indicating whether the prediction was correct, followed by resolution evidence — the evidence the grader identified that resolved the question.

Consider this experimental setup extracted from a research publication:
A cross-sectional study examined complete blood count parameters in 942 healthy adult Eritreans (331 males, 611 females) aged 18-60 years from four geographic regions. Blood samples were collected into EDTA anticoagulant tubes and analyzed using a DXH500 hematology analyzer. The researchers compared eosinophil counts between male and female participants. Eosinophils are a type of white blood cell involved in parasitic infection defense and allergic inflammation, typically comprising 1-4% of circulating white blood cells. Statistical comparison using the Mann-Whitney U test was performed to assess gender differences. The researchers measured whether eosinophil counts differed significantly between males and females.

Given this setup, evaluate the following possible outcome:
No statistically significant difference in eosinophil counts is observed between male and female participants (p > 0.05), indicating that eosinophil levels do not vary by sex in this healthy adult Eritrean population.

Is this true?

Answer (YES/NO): NO